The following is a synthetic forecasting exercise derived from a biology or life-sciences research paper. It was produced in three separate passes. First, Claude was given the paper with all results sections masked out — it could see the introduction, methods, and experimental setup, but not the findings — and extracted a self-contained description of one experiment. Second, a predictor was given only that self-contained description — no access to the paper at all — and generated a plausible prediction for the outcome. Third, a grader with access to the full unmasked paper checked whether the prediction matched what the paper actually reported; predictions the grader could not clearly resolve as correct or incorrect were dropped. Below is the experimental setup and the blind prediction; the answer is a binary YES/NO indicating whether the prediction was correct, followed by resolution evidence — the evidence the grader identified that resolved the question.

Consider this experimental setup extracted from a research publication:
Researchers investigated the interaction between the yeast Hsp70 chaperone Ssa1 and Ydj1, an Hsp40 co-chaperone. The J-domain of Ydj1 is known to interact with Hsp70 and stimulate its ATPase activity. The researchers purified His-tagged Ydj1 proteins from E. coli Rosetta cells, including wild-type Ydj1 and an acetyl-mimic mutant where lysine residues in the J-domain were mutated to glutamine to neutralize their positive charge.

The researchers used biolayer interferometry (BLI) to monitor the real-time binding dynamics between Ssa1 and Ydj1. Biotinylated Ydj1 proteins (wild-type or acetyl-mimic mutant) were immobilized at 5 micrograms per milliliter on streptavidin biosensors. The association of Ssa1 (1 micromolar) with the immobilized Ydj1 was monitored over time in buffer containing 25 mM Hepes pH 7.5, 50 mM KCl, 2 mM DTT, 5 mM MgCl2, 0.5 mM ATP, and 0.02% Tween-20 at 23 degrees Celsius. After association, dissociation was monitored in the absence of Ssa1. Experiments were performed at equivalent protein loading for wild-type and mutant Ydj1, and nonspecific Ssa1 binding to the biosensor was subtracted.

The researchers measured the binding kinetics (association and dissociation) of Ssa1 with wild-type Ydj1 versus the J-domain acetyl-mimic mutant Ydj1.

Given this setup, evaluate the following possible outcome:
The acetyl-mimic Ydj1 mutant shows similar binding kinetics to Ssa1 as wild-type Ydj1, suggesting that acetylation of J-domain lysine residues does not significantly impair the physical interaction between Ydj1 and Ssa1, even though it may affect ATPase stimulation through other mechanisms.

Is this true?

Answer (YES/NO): NO